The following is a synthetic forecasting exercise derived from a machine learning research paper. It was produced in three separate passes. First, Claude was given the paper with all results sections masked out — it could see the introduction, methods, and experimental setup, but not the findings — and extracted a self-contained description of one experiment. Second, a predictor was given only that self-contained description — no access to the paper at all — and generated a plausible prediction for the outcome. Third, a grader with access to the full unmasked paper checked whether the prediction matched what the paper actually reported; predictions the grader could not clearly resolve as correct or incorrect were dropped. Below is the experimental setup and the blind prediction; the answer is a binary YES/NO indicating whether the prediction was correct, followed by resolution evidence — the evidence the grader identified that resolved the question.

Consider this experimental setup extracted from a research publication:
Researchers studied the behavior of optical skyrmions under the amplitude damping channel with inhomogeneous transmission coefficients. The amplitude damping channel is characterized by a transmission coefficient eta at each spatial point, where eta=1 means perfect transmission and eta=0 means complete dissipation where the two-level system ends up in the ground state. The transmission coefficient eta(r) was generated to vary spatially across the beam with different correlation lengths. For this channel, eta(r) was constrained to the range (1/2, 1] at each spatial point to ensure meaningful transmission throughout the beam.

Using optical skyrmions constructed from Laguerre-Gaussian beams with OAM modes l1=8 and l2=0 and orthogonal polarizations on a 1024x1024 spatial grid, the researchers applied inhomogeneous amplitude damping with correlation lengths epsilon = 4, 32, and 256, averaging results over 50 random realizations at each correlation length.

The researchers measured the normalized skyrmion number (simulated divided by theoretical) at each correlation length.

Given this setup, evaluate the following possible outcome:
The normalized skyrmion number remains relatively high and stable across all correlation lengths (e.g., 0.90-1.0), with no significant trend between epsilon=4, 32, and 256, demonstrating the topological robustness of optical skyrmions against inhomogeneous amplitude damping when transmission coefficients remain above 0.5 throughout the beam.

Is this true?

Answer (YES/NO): NO